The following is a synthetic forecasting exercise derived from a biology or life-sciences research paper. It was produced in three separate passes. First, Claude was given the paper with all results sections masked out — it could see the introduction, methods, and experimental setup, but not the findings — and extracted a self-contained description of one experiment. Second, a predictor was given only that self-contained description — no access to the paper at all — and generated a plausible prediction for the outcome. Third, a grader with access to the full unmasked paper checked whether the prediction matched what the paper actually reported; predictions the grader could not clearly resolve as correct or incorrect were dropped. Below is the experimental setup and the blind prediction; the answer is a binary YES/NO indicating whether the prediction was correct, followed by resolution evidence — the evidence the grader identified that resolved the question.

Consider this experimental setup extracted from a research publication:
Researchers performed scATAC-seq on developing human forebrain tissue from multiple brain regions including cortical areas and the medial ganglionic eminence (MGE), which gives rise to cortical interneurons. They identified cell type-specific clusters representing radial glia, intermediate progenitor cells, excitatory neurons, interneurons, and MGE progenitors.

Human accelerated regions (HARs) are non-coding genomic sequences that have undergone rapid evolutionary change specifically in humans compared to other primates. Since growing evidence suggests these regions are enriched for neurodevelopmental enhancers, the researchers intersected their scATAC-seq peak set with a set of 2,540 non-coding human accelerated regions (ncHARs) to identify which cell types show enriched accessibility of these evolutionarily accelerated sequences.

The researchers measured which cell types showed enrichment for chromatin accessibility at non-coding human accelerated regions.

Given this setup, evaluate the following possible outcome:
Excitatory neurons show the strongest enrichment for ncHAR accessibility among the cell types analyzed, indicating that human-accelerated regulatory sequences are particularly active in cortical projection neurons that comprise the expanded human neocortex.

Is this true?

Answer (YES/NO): NO